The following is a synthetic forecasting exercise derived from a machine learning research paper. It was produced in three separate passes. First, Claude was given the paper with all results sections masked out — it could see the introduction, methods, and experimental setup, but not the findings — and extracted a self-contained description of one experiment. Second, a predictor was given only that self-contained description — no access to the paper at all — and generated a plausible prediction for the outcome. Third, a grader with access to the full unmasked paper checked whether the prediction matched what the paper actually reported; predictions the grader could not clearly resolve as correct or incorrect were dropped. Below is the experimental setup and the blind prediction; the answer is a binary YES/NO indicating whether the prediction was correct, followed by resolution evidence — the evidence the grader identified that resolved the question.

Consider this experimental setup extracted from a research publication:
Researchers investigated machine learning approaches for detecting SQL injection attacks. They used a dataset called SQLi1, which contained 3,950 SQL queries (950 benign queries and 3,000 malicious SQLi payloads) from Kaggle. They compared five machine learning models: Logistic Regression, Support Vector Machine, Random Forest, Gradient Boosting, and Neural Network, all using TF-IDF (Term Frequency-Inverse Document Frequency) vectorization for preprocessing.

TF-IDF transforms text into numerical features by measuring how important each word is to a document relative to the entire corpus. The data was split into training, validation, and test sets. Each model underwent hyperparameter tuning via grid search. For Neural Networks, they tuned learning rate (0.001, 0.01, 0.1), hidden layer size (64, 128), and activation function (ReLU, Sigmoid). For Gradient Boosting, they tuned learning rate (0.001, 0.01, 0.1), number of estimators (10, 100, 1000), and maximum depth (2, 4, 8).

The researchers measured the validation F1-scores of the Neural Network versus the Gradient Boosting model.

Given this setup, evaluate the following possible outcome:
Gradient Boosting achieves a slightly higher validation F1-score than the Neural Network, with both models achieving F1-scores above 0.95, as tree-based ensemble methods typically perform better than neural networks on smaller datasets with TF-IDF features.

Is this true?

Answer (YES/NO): NO